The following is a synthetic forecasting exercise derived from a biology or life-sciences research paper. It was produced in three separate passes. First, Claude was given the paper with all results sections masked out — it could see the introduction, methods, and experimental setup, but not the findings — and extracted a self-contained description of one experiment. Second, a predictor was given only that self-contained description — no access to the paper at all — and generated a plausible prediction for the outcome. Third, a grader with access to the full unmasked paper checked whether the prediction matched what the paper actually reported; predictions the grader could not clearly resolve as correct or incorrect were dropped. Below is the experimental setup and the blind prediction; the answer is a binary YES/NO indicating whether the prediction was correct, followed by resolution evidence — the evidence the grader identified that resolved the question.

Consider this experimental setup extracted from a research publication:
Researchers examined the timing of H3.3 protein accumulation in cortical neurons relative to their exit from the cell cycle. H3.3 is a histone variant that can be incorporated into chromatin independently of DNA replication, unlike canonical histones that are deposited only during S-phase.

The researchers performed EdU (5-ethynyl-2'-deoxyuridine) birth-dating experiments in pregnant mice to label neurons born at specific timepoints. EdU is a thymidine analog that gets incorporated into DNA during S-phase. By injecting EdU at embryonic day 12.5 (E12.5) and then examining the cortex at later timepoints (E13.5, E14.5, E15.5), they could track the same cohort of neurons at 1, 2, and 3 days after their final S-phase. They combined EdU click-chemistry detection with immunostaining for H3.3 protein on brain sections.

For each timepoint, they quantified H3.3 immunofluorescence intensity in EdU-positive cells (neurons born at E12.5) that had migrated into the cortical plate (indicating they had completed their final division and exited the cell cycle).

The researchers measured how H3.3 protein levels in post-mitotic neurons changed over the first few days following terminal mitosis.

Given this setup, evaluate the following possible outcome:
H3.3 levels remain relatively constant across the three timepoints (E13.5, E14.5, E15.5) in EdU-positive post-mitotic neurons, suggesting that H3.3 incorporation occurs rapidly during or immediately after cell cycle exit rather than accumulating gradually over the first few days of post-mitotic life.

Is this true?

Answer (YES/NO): NO